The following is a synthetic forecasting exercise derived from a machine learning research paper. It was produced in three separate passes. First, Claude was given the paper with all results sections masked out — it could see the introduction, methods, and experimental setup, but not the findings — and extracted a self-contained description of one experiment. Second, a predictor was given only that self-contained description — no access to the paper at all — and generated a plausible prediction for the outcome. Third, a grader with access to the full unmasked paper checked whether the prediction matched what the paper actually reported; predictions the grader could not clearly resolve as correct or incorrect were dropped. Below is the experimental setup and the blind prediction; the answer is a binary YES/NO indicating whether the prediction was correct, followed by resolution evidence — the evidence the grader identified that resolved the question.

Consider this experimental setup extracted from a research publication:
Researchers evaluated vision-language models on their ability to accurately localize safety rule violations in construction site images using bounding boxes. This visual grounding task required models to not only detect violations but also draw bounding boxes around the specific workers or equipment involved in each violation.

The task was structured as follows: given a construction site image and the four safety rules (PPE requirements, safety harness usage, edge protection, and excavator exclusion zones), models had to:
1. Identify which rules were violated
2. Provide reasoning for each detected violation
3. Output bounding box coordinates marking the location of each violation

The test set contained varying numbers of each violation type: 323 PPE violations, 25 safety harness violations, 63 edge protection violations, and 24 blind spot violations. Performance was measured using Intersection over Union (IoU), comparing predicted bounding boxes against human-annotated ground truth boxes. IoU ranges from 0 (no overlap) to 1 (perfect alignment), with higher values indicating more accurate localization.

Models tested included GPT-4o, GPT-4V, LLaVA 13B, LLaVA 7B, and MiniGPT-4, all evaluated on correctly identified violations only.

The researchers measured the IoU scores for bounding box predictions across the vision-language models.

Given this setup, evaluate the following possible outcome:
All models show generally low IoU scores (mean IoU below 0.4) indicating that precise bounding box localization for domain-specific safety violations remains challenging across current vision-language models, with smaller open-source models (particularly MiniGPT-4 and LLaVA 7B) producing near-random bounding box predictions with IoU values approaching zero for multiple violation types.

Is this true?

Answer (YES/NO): NO